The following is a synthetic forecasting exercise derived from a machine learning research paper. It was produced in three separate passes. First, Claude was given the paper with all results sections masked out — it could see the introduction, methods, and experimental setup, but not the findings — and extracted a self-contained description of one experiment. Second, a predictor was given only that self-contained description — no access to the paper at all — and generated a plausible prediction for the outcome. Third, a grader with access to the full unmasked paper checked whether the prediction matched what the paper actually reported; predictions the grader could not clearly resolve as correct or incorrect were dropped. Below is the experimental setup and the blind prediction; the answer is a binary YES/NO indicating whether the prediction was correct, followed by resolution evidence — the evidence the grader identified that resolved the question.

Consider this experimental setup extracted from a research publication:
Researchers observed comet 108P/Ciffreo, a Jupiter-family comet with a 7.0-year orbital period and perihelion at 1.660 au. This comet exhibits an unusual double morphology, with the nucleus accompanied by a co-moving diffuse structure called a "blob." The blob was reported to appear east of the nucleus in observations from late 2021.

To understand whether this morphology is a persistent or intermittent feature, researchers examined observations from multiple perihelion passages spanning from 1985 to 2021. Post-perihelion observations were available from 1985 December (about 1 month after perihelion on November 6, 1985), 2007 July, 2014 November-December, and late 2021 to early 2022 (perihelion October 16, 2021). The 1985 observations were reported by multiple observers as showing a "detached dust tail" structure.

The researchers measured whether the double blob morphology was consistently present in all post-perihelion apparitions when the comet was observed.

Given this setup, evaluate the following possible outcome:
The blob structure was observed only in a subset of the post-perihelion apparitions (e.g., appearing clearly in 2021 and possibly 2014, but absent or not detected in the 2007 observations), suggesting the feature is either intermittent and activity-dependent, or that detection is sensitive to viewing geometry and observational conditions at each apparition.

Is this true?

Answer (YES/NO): YES